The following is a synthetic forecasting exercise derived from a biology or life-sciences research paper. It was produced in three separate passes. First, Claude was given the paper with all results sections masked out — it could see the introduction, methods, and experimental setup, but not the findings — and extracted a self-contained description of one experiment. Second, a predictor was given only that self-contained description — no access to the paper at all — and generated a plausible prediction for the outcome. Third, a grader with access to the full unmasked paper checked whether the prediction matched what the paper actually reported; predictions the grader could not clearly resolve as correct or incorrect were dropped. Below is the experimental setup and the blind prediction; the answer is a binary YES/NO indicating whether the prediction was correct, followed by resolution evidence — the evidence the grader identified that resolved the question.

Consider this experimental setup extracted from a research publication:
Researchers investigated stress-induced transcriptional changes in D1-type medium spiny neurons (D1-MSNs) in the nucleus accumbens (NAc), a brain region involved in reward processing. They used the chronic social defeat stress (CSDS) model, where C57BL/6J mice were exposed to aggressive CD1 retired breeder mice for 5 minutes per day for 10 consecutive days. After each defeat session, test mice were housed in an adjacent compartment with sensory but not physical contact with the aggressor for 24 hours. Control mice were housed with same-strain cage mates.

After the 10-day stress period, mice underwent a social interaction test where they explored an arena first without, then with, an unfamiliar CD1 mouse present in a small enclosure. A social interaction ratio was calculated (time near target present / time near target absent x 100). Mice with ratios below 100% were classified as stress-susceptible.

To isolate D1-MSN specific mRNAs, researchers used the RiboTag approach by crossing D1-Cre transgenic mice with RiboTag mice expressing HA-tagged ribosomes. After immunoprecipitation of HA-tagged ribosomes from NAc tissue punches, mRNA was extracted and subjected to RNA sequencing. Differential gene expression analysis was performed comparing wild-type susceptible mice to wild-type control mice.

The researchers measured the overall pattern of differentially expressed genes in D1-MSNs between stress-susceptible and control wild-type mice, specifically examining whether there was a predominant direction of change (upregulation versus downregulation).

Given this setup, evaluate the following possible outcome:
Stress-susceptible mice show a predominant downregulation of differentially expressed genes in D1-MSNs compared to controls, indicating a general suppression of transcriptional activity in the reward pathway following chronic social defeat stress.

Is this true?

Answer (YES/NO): NO